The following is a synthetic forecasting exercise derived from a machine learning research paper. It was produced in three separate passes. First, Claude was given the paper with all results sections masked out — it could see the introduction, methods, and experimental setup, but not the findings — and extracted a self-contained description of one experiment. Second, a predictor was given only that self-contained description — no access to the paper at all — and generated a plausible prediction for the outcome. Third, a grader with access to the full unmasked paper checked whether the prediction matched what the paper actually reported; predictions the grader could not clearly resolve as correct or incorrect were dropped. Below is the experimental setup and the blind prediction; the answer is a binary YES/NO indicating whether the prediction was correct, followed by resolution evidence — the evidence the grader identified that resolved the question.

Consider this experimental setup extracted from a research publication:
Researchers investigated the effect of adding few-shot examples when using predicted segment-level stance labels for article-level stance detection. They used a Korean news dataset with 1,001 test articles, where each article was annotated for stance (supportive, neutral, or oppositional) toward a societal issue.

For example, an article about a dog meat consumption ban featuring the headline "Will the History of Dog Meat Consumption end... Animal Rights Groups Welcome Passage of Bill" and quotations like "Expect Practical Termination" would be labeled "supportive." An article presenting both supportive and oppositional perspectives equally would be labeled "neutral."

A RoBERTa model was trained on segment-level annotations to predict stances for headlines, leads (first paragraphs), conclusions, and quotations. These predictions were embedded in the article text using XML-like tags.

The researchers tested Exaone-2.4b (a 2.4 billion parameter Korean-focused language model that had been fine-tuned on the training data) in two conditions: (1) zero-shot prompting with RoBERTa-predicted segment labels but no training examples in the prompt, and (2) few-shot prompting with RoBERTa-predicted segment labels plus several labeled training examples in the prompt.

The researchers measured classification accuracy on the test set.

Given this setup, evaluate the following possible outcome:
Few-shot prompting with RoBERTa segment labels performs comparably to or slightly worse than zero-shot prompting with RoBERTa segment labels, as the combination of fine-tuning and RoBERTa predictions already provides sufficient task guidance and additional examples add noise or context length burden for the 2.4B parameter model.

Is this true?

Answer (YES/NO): NO